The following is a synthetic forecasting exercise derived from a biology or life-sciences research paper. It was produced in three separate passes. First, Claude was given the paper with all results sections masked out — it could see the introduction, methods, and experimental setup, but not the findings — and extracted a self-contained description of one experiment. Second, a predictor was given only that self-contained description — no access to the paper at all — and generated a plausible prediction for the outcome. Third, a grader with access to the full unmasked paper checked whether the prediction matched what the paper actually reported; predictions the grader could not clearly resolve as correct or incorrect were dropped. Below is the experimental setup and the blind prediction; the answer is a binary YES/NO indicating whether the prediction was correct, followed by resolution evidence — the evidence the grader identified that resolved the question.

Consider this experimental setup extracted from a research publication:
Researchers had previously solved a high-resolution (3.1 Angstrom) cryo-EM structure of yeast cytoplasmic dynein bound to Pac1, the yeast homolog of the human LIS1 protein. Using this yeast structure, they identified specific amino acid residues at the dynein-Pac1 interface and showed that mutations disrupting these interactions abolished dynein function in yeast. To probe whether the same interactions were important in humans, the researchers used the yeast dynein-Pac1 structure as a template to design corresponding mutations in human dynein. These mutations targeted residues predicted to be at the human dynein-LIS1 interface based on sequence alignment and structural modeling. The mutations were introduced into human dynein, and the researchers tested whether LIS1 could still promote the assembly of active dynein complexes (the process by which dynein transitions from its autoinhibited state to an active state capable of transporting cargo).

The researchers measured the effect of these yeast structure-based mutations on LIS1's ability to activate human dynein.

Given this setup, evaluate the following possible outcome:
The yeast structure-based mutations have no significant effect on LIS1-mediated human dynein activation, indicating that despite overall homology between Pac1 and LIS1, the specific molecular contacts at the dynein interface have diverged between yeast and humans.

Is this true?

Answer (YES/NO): NO